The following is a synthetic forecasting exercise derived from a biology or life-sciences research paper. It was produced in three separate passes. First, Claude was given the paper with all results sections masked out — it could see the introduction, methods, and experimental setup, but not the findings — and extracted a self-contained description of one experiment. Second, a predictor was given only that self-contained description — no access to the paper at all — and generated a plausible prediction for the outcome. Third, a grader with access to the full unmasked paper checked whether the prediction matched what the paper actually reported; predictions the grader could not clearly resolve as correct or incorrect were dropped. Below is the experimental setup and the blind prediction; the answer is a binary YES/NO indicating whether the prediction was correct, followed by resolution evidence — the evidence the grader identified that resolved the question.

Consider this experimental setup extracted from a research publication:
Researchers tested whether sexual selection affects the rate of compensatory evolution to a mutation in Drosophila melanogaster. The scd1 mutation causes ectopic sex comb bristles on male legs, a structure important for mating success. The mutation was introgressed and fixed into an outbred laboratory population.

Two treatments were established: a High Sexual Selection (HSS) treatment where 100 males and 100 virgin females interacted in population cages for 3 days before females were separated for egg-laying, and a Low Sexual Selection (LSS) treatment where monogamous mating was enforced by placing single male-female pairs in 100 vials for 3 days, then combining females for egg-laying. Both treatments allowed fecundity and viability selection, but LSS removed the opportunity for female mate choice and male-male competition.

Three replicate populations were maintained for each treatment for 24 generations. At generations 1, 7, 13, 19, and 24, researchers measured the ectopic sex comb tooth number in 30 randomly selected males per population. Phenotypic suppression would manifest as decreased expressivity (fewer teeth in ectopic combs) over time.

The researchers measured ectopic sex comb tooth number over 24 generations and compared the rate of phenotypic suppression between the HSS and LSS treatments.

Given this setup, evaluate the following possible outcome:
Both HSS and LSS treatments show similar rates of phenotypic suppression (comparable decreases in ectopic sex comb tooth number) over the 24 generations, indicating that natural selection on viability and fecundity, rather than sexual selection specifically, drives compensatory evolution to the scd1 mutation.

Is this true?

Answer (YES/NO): YES